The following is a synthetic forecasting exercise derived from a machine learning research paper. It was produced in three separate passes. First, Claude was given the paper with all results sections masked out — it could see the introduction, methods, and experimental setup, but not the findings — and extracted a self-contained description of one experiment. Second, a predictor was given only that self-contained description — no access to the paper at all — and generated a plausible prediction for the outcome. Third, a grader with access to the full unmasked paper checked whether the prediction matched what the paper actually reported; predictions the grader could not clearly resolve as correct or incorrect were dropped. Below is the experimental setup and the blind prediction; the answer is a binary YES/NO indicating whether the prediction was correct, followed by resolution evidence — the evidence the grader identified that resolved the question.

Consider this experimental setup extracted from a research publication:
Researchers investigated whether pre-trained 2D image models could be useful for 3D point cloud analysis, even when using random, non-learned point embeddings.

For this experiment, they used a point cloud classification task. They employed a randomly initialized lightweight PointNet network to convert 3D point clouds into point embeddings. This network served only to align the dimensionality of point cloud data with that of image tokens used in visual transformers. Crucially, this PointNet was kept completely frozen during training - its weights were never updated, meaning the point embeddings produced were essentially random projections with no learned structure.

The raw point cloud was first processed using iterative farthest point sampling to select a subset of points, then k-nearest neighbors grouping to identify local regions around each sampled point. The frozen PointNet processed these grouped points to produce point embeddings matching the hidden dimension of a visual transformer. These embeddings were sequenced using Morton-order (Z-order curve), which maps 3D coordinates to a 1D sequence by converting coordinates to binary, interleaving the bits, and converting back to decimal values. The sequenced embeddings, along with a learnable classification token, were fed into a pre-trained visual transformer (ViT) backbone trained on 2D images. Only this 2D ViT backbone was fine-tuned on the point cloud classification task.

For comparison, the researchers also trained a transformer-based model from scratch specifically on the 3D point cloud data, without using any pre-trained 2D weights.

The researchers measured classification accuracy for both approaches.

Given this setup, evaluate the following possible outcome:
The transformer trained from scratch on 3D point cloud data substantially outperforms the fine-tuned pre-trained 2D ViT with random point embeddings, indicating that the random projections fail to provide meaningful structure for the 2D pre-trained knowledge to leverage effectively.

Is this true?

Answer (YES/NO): NO